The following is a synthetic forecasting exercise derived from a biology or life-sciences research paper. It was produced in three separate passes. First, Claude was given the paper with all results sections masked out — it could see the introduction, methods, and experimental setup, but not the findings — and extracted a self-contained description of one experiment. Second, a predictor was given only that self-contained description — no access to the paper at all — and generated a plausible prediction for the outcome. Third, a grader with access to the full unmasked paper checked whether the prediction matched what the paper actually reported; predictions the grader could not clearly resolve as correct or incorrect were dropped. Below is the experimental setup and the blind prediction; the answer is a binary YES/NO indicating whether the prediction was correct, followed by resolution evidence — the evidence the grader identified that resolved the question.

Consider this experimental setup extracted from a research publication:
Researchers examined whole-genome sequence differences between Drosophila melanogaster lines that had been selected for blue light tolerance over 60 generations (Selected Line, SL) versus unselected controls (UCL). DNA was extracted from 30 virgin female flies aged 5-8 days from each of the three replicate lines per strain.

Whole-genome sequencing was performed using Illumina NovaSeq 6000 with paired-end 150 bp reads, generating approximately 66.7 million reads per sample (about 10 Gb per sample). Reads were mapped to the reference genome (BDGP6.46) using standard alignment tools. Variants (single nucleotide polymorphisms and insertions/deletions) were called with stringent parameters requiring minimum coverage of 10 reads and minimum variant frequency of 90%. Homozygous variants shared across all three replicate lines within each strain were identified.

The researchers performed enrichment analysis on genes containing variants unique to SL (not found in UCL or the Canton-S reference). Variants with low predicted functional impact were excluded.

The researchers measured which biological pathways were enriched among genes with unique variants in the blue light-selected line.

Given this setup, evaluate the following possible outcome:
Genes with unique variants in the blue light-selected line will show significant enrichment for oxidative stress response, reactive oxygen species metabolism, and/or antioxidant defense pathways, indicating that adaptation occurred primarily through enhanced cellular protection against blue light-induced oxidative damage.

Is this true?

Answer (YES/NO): NO